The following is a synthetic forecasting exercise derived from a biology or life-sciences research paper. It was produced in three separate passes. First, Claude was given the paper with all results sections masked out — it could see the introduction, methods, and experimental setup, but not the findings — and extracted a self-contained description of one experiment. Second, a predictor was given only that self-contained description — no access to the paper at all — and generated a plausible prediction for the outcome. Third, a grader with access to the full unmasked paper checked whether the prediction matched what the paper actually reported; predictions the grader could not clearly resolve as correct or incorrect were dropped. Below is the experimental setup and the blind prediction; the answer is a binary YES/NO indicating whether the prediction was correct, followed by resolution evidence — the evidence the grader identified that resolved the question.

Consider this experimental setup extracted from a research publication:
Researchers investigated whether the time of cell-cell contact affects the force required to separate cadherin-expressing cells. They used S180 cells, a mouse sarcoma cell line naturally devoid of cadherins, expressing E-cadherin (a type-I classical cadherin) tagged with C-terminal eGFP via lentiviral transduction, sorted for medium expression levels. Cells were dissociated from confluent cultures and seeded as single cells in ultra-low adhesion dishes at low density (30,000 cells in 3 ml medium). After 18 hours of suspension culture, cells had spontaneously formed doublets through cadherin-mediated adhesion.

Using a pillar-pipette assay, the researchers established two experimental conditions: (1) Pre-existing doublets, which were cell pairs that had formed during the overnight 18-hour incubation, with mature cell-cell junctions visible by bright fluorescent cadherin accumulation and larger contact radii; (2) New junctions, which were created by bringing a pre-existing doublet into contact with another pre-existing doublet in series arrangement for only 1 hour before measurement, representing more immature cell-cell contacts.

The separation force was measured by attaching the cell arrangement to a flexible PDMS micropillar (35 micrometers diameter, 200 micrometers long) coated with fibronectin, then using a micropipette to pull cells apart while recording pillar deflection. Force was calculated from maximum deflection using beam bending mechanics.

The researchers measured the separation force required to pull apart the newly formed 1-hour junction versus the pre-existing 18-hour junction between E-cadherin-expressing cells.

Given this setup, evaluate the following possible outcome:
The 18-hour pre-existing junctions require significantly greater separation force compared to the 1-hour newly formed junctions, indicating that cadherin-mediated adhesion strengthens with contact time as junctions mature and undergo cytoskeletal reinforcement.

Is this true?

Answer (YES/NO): YES